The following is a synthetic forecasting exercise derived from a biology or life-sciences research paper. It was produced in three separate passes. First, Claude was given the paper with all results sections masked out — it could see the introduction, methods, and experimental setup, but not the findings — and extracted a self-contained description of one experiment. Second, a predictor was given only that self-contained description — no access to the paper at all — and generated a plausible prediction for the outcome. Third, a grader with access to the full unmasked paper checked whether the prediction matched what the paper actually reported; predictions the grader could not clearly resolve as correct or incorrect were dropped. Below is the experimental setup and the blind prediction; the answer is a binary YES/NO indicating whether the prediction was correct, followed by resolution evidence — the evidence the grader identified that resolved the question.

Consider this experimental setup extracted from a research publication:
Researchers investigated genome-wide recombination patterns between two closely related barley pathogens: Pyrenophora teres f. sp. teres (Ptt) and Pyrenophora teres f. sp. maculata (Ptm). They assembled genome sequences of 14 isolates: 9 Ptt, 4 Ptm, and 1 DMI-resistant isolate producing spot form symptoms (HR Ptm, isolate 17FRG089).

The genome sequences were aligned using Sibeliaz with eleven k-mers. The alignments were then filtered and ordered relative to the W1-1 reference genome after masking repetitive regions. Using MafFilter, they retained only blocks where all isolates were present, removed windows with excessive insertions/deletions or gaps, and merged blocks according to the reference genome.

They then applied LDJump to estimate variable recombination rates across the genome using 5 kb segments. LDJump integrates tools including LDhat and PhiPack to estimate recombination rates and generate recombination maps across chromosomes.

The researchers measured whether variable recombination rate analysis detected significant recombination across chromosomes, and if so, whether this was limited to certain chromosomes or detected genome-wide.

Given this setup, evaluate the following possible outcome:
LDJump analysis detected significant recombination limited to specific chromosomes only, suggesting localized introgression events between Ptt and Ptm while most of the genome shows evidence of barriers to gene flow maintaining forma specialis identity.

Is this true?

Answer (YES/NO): NO